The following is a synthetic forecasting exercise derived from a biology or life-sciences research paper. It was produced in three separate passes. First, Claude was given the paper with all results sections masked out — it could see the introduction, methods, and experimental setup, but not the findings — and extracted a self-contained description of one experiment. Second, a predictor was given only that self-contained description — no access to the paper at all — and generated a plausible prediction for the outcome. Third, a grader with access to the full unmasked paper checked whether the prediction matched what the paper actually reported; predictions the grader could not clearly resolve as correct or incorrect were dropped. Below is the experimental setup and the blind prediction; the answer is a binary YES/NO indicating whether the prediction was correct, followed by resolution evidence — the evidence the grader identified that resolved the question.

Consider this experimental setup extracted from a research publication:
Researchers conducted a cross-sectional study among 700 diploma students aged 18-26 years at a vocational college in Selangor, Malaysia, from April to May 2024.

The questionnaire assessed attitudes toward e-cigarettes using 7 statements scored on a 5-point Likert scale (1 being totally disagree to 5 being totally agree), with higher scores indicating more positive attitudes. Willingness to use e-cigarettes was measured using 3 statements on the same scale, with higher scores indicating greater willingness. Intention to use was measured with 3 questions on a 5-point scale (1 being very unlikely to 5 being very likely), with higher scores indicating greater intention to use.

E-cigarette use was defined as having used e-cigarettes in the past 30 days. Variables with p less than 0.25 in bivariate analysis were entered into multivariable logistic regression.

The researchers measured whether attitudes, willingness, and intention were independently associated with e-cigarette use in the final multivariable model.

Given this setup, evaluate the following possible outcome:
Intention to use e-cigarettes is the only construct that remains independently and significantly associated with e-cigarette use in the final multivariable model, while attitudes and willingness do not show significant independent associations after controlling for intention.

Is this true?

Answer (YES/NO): NO